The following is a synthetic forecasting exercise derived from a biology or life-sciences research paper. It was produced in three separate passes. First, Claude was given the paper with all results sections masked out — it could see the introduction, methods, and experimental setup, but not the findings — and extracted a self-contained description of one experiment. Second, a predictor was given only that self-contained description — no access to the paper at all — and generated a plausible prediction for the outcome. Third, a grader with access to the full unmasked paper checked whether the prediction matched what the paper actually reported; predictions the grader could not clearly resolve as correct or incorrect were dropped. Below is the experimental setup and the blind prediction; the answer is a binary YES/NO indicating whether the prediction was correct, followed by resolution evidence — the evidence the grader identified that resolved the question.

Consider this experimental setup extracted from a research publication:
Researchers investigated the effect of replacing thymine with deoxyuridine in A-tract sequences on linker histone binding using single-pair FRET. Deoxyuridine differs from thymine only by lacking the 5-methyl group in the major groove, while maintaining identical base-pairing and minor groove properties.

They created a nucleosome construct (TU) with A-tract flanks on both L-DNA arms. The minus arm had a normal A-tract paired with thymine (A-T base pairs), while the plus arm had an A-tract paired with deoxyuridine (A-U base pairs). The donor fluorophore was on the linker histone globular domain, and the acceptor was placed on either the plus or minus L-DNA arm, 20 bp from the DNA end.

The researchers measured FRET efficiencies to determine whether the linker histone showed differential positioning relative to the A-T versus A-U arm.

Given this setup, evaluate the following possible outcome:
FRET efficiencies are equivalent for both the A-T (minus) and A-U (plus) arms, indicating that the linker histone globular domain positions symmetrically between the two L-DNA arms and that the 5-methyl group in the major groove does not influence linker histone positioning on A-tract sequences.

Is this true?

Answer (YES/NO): YES